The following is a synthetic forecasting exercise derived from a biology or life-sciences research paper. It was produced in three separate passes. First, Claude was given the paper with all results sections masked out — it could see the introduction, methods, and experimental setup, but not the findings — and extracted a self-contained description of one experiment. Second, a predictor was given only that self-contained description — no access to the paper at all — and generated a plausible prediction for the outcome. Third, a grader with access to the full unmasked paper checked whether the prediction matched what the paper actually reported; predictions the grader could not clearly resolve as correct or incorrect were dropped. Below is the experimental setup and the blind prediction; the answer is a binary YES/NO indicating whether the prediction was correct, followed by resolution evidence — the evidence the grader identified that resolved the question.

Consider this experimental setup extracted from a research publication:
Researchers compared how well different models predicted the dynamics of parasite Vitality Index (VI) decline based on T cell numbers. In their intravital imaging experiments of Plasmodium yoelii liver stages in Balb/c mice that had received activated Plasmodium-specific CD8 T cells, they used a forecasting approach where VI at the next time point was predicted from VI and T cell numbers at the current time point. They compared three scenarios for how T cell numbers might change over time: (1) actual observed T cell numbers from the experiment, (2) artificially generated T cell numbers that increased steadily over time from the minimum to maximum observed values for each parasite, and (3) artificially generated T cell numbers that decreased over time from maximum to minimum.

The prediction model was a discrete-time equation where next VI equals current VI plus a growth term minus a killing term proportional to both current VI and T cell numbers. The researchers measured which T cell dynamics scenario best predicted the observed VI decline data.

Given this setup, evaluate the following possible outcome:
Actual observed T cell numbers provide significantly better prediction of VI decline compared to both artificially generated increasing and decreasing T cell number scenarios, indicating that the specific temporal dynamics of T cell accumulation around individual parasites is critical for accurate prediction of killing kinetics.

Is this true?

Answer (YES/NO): NO